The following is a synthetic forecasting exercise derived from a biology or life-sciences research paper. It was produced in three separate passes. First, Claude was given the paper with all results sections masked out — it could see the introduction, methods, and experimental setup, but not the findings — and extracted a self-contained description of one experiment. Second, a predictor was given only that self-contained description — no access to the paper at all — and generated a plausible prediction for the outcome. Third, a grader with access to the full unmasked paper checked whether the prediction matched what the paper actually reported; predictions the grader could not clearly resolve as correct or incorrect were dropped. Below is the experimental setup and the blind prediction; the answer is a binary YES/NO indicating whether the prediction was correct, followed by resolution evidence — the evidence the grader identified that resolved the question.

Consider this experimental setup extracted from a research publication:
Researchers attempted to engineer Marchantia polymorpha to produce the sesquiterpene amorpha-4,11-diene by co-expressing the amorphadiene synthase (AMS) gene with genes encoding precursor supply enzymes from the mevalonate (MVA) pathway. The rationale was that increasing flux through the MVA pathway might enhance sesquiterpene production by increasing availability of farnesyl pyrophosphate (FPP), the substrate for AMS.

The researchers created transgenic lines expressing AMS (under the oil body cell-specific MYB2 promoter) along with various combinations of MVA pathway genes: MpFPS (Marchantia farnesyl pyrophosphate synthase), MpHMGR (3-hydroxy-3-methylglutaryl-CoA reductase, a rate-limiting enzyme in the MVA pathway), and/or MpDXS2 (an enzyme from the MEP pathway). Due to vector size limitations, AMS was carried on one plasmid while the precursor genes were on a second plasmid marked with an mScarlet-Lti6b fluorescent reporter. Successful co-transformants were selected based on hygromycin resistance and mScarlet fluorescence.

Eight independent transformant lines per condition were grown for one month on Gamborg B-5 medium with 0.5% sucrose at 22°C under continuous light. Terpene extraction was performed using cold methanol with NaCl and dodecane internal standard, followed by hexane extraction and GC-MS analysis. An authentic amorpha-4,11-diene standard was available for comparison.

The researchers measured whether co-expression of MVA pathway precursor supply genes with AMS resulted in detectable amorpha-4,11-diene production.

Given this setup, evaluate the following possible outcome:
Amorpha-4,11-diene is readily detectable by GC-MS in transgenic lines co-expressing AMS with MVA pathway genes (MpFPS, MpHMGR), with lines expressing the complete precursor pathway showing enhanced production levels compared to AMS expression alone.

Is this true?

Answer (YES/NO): NO